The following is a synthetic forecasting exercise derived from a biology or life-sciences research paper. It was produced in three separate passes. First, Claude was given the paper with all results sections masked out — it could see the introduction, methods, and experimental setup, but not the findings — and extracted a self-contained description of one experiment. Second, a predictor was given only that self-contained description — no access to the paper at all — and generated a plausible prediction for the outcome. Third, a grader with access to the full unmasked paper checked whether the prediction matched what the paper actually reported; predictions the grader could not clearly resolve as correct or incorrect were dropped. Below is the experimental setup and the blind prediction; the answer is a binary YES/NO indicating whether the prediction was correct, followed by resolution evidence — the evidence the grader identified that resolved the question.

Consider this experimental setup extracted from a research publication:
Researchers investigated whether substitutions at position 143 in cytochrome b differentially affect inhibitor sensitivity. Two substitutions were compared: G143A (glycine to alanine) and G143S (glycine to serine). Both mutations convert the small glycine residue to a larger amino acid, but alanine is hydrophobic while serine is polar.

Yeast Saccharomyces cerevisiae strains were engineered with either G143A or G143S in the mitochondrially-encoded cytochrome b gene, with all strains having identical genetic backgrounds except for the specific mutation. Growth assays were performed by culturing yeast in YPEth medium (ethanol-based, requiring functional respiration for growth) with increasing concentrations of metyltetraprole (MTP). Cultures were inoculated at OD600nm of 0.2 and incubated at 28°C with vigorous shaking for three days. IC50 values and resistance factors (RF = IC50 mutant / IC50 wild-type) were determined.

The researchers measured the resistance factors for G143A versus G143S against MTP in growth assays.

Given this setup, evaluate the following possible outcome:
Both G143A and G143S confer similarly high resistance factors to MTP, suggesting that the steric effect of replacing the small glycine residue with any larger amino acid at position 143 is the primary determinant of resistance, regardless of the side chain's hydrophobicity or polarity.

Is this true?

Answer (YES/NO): NO